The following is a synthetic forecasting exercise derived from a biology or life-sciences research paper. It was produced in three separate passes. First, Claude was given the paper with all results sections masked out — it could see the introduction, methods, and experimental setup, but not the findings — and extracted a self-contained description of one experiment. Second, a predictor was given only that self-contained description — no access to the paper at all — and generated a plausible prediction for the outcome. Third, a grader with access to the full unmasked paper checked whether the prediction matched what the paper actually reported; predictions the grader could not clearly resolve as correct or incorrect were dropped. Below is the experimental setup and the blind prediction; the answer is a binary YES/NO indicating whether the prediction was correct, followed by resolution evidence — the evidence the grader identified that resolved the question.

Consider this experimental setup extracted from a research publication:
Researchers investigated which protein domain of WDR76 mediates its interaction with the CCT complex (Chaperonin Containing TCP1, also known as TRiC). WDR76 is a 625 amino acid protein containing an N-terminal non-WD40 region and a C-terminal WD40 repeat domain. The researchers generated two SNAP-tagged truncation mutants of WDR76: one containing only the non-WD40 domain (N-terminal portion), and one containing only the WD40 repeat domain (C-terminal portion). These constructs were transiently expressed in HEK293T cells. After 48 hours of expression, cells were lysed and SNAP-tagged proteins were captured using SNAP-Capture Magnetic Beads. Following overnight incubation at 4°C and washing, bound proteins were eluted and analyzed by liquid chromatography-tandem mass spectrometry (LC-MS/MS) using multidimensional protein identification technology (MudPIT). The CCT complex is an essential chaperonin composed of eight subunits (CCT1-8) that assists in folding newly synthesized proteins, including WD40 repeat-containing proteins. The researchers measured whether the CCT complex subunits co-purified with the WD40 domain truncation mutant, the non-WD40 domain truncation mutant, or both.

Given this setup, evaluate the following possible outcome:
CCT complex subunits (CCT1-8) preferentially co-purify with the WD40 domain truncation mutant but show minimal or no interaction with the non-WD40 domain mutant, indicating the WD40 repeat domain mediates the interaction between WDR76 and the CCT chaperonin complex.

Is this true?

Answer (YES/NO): YES